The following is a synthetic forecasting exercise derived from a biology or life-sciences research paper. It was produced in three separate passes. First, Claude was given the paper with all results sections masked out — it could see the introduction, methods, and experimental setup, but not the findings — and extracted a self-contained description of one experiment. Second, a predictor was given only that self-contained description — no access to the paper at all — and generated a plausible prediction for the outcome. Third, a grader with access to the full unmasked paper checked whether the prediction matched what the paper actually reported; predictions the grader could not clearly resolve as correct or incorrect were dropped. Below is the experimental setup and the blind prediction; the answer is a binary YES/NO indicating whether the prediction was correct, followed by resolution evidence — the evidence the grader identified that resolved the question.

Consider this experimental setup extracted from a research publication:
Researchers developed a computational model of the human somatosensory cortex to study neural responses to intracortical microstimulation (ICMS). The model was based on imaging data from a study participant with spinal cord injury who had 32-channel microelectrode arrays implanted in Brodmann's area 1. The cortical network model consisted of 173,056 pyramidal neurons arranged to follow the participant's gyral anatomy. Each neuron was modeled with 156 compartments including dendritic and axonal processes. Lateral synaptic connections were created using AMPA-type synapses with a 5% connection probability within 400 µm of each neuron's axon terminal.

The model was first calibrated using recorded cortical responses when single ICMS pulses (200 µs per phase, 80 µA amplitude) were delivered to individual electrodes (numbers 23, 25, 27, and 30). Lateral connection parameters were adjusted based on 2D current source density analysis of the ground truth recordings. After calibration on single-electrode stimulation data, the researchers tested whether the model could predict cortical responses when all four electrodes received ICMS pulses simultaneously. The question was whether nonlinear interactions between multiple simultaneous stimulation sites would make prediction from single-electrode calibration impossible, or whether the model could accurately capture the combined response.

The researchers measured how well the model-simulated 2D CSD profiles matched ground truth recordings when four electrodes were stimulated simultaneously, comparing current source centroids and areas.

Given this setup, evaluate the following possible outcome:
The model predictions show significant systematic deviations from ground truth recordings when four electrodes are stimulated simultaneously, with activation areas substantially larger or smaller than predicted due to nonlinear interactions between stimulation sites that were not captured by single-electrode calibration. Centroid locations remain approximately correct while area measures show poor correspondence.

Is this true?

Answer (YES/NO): NO